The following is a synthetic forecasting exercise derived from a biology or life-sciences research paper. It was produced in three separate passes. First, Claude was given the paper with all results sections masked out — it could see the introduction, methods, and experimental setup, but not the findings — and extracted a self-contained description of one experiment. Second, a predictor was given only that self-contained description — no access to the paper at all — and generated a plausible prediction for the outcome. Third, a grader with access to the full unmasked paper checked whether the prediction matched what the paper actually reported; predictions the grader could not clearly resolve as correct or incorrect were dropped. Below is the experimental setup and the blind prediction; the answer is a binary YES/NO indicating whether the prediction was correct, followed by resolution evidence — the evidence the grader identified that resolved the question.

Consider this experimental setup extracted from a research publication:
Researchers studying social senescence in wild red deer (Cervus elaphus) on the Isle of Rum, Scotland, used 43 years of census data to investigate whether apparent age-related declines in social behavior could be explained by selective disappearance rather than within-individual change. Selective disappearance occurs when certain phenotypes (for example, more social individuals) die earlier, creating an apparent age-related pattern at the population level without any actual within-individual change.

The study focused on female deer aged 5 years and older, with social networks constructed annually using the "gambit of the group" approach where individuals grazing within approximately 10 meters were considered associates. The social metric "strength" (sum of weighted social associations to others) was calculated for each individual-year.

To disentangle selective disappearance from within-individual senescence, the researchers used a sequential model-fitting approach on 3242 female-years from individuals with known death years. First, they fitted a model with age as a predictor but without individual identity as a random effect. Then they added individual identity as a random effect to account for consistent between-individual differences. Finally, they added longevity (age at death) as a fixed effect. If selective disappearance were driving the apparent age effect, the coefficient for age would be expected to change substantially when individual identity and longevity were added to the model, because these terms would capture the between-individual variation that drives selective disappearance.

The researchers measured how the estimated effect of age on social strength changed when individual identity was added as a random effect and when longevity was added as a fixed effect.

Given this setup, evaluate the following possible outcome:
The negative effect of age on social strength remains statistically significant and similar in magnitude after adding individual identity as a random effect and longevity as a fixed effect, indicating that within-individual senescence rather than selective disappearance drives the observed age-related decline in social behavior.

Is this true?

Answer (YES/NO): YES